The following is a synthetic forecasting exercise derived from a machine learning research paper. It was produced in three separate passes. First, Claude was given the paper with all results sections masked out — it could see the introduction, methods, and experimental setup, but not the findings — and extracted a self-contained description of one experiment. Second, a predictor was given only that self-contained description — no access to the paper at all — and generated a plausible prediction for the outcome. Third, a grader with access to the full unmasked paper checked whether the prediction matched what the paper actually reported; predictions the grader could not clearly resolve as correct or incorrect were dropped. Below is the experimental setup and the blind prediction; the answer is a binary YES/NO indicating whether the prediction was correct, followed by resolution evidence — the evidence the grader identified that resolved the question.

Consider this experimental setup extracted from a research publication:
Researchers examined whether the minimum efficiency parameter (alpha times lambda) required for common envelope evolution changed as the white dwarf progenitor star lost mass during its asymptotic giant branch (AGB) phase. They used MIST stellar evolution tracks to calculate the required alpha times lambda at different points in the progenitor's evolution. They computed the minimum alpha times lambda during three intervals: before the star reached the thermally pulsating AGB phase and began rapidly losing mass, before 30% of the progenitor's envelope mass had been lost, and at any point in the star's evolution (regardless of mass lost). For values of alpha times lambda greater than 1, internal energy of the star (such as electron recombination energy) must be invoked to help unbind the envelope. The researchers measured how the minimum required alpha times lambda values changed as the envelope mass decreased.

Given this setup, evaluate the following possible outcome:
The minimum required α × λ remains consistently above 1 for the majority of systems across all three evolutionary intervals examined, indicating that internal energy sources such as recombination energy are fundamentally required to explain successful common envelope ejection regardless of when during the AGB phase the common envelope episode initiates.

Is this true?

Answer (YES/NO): NO